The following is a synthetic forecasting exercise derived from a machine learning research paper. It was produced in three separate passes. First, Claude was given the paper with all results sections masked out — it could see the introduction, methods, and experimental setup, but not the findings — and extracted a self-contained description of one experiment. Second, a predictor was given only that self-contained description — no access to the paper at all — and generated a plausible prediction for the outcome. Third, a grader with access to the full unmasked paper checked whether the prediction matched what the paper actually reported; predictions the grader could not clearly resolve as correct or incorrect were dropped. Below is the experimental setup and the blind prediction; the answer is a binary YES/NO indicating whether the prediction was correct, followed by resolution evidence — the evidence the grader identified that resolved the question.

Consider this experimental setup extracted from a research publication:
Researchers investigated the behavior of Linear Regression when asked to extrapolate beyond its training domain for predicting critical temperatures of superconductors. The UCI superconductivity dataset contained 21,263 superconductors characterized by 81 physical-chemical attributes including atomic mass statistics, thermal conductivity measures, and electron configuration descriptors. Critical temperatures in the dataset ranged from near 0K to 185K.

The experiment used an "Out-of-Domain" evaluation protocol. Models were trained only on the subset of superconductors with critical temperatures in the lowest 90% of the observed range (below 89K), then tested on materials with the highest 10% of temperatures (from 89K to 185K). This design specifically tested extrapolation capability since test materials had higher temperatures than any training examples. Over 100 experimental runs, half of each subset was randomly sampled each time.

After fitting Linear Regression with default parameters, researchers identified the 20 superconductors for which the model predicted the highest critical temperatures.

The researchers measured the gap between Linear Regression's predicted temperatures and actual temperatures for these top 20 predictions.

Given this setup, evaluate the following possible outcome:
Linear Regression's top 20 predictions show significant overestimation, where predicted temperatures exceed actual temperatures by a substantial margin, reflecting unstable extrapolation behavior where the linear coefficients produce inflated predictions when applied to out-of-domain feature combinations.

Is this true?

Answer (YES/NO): NO